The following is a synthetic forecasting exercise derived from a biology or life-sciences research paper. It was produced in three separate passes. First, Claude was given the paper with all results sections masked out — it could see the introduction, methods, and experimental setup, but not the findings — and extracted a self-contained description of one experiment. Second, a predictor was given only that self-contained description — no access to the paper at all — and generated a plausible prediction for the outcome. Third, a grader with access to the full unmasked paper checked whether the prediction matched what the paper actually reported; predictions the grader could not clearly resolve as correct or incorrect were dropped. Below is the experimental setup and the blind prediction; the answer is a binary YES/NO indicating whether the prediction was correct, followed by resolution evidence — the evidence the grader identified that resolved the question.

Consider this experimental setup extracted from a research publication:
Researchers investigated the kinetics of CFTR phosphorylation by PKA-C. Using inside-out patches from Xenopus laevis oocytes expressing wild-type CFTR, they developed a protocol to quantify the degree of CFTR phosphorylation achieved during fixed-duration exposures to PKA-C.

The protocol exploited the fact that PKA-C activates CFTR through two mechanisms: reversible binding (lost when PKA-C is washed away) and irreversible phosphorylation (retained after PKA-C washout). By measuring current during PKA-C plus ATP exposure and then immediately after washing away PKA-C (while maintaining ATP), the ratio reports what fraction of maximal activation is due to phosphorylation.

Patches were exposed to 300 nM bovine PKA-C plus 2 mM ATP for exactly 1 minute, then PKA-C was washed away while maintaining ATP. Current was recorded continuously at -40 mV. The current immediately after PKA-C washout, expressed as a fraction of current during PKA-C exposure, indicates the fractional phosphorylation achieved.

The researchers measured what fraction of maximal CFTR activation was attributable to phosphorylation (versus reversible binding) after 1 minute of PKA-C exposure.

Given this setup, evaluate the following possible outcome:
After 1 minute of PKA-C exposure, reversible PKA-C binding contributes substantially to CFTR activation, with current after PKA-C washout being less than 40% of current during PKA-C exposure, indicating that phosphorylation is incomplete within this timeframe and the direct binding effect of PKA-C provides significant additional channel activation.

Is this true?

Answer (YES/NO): YES